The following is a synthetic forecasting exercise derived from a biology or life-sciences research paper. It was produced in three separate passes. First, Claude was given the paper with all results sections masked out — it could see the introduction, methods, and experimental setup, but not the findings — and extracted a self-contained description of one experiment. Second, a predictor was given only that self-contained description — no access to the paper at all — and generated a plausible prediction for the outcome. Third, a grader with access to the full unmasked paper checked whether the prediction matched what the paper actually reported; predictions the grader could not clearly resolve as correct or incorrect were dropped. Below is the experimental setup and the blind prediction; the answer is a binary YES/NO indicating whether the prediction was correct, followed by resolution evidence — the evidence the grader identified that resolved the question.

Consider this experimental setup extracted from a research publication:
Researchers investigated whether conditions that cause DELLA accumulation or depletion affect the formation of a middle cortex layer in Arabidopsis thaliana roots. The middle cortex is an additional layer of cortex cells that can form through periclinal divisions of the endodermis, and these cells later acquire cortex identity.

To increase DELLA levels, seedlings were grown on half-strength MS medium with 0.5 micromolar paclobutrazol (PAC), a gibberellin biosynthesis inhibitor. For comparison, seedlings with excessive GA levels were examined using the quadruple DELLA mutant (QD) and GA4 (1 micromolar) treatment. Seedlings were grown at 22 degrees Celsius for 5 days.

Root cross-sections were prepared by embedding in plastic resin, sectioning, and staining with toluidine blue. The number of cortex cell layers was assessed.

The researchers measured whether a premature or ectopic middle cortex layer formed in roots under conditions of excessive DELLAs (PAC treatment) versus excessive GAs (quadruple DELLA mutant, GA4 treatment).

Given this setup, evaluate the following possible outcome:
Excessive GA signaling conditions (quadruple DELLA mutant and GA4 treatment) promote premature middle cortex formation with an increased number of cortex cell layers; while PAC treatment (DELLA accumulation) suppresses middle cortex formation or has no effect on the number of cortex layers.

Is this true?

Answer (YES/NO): NO